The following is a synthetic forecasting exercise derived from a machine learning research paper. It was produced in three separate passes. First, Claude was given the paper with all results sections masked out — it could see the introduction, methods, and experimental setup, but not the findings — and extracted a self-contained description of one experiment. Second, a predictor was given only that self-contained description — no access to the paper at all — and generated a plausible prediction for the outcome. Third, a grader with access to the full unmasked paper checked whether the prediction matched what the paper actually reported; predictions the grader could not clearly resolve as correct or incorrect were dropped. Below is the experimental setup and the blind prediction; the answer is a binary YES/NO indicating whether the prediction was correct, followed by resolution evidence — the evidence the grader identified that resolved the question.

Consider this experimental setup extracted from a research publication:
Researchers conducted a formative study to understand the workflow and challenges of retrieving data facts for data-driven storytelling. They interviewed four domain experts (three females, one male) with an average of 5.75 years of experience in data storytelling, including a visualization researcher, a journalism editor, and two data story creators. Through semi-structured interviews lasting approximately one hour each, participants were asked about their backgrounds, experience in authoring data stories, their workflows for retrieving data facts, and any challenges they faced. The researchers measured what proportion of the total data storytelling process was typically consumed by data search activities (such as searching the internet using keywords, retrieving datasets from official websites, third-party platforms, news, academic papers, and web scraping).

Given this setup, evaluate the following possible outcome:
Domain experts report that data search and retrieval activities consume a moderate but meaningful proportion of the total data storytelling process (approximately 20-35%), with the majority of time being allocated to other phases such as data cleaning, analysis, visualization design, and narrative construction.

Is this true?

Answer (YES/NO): NO